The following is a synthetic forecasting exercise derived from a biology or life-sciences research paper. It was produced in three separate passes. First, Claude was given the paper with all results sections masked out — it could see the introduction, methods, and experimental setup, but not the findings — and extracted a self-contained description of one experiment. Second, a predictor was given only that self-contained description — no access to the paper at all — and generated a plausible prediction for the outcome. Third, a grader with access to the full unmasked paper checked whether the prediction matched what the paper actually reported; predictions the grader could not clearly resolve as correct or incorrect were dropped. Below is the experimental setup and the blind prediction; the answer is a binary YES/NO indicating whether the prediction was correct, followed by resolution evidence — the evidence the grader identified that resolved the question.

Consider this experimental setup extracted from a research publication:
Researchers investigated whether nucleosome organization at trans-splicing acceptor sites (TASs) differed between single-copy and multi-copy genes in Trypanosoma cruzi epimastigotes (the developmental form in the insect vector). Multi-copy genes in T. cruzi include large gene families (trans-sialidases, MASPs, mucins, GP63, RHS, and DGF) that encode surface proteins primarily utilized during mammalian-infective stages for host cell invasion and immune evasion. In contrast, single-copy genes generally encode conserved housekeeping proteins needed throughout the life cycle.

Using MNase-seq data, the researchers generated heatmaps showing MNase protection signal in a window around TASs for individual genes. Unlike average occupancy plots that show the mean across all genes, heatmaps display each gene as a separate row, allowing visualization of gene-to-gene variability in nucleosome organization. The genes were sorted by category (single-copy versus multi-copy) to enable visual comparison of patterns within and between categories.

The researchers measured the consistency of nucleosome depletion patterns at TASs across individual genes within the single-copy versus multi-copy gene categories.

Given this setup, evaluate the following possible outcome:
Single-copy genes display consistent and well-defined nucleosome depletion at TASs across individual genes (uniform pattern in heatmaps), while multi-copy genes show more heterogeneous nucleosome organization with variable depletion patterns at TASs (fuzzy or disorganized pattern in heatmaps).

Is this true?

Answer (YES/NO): NO